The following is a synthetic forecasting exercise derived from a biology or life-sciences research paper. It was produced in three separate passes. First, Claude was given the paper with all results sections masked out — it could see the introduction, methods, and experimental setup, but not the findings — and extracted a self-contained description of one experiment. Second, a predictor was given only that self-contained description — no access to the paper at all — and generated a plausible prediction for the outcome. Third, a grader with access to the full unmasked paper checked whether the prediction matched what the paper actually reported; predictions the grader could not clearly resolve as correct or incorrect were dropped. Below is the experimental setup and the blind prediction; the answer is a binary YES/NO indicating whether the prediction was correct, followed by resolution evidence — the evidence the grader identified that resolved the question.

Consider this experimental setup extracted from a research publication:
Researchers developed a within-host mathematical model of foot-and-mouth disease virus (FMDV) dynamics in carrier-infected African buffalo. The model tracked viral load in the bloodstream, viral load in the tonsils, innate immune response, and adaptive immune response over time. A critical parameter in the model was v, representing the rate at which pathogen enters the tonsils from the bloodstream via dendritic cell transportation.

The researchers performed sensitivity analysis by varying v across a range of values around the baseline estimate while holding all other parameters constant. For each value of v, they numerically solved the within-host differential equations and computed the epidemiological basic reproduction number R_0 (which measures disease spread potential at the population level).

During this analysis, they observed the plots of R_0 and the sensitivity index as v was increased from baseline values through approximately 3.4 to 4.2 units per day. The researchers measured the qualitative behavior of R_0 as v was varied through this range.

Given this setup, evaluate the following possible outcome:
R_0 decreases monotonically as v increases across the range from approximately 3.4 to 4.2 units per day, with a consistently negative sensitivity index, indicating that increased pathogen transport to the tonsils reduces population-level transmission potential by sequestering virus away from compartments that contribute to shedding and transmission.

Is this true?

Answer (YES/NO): NO